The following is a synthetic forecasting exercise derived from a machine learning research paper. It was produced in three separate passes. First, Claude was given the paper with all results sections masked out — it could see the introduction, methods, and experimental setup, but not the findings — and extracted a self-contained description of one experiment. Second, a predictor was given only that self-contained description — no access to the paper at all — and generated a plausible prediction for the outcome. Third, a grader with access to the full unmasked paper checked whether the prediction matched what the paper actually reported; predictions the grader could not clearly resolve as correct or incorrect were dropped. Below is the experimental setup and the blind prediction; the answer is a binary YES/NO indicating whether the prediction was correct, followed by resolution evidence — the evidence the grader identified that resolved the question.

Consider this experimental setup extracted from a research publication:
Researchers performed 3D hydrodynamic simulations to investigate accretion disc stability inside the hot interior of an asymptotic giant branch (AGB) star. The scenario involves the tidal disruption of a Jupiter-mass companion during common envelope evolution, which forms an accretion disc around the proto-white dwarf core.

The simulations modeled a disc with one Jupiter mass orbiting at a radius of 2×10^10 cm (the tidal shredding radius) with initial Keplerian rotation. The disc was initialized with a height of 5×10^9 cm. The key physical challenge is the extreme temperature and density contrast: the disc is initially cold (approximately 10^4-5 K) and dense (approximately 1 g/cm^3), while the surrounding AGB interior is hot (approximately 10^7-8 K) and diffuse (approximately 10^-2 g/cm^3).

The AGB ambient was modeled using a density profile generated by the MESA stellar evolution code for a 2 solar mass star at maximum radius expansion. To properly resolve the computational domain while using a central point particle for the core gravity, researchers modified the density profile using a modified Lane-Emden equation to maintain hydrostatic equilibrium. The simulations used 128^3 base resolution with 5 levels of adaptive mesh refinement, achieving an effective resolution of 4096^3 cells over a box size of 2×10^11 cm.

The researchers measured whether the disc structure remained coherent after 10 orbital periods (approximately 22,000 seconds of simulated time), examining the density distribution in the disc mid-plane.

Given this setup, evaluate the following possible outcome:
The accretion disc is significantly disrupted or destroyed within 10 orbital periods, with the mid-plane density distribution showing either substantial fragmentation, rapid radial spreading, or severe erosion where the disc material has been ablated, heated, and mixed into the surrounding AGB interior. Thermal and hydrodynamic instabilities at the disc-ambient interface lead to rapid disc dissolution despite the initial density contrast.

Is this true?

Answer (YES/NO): NO